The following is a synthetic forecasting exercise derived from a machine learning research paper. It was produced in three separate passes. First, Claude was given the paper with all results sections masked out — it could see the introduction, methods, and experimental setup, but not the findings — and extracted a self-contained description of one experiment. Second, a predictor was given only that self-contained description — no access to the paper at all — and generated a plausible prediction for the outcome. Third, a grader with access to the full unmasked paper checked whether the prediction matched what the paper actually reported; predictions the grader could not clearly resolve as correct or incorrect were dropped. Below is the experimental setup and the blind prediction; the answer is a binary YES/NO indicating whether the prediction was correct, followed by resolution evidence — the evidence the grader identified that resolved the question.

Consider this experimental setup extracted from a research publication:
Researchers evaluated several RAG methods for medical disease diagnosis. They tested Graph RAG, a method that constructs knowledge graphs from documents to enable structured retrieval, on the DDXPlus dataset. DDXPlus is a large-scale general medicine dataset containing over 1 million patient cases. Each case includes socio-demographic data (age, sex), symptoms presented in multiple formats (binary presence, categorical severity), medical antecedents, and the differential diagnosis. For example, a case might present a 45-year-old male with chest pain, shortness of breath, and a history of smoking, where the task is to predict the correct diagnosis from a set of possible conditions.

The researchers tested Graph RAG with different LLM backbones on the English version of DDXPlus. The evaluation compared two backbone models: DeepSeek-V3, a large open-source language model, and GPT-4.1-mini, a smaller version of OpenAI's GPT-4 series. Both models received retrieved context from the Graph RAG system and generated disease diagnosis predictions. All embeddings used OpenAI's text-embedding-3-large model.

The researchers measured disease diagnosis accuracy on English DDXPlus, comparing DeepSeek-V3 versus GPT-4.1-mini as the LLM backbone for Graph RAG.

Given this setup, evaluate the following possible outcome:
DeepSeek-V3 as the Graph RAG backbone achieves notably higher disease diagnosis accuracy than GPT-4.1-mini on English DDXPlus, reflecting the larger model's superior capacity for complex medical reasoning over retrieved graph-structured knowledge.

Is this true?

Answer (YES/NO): NO